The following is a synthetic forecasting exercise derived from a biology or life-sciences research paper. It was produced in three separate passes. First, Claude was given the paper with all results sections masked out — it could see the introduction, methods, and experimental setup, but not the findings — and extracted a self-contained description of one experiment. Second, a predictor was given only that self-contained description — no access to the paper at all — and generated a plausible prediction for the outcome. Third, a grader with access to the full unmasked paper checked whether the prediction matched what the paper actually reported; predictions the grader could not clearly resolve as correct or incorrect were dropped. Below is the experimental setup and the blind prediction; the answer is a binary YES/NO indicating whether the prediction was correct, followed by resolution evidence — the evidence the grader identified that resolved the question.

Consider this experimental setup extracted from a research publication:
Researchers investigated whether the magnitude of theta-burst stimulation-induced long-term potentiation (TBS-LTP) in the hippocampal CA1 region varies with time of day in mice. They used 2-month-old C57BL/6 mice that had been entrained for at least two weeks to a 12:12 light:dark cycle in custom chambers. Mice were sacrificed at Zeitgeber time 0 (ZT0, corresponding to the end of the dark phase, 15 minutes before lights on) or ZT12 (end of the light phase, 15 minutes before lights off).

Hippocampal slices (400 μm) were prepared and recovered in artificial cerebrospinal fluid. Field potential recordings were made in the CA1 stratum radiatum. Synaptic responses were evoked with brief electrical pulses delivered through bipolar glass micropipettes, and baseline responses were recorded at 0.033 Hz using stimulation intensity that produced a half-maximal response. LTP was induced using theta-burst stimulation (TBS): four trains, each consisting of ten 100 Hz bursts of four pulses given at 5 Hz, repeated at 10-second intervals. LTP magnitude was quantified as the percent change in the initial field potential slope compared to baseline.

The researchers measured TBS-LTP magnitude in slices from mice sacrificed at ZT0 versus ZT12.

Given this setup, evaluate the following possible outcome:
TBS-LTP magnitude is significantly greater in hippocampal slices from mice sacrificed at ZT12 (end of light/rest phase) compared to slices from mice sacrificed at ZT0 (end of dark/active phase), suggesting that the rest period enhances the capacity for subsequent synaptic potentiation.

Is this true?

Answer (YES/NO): NO